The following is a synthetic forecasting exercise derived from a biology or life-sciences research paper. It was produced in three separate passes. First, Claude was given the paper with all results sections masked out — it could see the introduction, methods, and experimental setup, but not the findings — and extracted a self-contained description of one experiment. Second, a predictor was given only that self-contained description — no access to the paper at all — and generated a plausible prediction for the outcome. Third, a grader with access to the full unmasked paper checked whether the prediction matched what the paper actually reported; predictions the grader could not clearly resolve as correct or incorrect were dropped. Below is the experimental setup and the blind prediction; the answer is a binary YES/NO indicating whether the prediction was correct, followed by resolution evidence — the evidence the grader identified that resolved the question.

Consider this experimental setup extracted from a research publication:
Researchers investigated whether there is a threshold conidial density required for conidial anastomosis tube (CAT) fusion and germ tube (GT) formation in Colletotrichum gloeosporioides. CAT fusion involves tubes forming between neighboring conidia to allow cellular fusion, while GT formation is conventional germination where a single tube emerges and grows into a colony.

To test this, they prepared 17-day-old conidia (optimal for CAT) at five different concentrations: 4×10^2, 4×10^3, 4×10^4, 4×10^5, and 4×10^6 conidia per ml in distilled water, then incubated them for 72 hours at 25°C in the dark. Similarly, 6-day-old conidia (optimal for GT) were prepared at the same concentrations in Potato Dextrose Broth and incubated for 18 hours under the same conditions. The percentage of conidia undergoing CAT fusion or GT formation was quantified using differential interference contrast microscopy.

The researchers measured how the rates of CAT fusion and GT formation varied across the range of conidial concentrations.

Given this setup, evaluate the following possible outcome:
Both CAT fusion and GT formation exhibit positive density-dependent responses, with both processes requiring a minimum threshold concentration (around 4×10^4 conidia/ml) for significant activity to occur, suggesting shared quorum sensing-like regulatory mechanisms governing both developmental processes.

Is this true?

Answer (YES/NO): YES